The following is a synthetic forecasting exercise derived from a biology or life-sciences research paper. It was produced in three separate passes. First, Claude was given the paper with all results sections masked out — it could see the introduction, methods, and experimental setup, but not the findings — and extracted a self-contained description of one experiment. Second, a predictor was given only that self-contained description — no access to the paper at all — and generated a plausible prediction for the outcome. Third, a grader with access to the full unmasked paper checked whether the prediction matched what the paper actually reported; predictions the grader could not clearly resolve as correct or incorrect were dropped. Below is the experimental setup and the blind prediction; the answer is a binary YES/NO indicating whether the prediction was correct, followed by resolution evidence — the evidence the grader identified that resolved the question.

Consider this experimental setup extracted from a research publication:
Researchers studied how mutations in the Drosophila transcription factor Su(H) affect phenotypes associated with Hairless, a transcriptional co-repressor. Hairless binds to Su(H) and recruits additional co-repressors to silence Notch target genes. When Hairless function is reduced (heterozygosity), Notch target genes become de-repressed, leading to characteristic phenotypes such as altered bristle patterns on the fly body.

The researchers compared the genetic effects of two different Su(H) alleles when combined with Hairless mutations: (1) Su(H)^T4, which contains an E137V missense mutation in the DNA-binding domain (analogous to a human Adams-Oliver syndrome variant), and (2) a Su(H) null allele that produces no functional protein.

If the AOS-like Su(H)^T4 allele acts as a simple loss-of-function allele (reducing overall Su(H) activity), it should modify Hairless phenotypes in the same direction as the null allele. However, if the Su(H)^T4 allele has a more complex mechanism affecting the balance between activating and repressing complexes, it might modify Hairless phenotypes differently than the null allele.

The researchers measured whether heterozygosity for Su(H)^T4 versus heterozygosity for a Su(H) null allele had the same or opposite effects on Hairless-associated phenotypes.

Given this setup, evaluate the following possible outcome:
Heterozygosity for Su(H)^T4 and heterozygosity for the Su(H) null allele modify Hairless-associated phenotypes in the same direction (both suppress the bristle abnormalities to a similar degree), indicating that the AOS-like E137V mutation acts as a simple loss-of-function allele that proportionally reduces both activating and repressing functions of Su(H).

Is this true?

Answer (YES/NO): NO